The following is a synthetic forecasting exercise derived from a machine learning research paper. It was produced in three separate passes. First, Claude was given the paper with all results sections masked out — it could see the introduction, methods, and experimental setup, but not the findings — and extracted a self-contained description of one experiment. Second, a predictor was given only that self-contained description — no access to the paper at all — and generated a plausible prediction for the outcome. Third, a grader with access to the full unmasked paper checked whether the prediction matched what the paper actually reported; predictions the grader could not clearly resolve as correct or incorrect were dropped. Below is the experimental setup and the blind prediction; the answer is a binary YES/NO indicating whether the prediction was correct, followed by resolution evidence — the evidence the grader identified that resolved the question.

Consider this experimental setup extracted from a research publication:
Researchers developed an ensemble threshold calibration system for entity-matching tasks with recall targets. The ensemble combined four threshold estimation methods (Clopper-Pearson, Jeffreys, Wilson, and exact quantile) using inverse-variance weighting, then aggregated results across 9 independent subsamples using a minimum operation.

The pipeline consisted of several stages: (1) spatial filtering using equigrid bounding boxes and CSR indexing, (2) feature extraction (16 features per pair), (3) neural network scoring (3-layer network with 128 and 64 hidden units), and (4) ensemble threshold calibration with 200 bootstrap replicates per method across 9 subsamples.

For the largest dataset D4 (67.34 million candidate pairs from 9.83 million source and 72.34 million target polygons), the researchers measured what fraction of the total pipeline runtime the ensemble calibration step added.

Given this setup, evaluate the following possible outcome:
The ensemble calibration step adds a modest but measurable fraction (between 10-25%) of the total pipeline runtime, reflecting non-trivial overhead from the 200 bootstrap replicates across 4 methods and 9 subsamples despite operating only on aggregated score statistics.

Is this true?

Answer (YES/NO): NO